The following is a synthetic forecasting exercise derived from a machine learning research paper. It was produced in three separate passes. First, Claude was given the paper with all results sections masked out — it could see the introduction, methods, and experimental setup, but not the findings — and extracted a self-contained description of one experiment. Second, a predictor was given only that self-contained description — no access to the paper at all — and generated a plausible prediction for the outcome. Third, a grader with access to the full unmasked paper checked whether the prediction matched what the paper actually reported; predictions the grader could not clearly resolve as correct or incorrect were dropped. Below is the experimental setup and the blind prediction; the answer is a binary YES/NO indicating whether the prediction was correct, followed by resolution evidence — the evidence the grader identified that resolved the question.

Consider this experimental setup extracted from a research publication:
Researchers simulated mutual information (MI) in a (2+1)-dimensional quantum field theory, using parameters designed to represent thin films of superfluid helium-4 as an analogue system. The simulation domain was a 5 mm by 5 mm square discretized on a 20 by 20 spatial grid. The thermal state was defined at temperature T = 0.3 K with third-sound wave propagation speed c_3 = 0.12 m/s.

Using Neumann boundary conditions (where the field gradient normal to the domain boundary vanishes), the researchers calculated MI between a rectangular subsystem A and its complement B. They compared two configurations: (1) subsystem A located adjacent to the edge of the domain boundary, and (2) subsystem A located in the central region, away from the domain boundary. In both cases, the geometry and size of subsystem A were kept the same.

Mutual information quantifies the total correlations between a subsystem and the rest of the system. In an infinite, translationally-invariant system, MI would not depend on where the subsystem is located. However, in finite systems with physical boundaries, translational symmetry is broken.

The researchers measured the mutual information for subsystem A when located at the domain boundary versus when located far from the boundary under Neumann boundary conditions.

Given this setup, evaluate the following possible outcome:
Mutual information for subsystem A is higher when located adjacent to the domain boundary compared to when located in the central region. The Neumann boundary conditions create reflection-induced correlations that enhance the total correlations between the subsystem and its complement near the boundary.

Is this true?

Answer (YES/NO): NO